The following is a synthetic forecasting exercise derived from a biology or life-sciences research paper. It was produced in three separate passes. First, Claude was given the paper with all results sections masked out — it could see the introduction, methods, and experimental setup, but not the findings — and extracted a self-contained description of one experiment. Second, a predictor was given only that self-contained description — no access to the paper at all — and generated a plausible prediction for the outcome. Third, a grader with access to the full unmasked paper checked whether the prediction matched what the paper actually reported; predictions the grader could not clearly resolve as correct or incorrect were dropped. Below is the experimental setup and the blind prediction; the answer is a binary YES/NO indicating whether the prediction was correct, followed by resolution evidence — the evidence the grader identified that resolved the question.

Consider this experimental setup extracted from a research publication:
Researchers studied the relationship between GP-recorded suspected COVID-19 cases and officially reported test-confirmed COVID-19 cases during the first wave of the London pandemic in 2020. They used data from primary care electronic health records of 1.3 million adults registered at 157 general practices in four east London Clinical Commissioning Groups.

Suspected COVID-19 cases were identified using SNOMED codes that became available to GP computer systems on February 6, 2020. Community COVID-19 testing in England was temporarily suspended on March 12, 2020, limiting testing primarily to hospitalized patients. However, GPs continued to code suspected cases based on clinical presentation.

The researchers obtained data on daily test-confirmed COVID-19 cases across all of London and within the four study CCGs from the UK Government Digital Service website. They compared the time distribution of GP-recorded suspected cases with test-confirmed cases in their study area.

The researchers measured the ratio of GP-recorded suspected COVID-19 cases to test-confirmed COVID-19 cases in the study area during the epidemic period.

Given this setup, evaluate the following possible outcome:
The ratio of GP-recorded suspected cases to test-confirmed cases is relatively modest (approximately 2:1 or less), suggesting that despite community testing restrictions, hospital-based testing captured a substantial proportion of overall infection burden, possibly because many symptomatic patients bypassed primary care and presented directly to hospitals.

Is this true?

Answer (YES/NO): NO